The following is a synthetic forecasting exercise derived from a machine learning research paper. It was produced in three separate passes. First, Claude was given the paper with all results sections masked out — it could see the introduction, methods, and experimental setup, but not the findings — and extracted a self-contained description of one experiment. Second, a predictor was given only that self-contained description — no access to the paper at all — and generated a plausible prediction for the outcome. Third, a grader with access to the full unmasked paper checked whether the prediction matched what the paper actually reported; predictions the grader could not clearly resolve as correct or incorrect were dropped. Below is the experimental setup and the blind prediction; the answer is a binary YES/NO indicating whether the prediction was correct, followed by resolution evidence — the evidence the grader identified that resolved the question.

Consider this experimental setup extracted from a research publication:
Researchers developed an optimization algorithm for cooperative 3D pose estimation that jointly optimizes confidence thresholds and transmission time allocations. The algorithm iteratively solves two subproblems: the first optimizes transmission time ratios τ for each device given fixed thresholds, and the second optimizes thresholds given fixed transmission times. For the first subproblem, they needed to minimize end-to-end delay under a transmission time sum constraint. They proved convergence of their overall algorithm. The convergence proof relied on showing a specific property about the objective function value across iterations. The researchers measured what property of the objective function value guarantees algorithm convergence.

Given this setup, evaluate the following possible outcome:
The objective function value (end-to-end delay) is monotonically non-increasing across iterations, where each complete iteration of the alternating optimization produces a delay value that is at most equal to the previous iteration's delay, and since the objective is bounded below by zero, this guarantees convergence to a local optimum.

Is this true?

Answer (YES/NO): NO